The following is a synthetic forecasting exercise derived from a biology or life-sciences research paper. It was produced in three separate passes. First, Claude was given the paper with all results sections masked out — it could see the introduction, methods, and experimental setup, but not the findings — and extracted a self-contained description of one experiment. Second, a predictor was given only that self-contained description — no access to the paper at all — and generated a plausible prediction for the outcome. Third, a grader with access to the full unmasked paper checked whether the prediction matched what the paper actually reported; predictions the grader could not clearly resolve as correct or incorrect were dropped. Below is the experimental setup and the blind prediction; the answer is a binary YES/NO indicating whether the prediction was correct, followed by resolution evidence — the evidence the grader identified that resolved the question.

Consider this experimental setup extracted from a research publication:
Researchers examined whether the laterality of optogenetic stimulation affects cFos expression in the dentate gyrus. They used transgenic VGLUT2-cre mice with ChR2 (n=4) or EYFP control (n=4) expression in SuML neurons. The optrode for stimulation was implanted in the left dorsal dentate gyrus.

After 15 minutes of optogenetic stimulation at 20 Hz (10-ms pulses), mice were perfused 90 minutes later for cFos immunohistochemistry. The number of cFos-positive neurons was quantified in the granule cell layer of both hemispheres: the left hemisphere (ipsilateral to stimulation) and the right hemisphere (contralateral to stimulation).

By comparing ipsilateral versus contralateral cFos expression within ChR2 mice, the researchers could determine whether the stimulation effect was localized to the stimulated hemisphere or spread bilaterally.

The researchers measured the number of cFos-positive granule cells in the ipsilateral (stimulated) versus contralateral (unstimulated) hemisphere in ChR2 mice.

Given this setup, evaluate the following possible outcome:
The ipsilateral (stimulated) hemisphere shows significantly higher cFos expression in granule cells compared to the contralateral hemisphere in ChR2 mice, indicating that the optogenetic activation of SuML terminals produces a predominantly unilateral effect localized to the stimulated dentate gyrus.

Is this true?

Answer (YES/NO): YES